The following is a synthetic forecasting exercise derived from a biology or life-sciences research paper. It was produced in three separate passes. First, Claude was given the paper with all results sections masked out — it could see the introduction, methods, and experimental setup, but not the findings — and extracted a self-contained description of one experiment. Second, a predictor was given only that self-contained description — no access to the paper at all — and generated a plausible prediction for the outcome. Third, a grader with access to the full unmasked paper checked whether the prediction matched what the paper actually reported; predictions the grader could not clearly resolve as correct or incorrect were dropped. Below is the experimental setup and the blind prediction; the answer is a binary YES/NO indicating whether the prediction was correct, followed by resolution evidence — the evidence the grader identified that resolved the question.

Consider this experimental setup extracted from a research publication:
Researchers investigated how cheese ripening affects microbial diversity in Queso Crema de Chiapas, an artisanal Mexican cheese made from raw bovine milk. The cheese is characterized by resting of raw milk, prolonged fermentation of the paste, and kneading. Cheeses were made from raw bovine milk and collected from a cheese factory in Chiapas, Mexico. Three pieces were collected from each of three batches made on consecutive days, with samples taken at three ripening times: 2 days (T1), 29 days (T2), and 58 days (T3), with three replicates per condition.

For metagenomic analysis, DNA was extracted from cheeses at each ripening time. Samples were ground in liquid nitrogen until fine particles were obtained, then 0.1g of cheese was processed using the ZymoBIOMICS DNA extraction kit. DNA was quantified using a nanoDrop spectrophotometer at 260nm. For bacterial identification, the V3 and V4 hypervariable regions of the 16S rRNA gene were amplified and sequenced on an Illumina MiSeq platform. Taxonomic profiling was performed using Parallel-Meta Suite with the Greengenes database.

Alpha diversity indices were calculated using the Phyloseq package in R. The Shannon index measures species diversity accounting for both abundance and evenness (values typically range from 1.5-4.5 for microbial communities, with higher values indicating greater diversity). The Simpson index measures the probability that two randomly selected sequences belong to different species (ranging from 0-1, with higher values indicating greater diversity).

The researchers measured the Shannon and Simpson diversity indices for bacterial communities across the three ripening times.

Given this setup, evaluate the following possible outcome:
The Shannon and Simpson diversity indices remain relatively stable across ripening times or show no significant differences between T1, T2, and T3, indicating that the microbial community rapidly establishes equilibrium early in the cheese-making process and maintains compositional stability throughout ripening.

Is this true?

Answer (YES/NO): NO